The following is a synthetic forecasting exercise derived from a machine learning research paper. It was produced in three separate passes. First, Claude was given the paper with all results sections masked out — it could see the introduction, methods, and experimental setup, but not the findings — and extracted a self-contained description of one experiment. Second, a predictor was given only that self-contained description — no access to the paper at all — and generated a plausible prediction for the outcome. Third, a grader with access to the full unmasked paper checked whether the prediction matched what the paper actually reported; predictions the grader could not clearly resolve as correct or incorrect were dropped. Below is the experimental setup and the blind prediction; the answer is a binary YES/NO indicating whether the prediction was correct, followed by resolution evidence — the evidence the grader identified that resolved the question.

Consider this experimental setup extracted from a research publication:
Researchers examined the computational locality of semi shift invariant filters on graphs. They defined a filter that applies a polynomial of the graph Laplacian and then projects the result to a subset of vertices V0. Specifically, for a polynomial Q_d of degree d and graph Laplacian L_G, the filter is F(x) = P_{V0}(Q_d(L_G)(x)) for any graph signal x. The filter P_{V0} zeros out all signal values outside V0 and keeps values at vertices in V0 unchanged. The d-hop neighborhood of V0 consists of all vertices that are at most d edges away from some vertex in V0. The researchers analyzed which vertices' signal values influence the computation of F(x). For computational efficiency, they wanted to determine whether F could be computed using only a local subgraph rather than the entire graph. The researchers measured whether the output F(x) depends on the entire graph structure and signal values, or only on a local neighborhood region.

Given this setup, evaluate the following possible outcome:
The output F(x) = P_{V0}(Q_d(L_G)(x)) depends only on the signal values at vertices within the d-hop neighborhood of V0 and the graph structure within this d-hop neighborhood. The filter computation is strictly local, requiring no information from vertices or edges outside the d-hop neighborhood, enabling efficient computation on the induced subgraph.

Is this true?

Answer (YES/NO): YES